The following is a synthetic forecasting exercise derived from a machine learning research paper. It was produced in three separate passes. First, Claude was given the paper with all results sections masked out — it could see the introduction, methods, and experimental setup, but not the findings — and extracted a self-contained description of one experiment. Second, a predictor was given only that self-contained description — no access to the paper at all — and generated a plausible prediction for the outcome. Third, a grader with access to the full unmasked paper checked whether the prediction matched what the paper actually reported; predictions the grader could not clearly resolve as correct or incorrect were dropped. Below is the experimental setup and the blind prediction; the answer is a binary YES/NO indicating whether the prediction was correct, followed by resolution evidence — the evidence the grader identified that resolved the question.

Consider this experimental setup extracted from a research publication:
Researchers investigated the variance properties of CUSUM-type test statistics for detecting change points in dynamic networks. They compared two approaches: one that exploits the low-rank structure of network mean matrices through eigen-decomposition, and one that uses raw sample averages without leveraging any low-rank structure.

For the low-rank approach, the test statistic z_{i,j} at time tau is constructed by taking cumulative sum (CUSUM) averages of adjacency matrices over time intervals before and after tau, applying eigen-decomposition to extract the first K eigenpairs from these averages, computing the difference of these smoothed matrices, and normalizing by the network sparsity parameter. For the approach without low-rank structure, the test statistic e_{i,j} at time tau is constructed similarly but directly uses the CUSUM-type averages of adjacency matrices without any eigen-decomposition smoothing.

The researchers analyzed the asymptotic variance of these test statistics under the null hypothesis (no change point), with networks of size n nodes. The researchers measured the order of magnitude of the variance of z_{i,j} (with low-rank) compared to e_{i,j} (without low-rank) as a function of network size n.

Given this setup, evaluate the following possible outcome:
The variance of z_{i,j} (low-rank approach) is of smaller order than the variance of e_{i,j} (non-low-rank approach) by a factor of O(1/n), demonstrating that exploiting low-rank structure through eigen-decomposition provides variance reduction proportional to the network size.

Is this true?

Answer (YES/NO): YES